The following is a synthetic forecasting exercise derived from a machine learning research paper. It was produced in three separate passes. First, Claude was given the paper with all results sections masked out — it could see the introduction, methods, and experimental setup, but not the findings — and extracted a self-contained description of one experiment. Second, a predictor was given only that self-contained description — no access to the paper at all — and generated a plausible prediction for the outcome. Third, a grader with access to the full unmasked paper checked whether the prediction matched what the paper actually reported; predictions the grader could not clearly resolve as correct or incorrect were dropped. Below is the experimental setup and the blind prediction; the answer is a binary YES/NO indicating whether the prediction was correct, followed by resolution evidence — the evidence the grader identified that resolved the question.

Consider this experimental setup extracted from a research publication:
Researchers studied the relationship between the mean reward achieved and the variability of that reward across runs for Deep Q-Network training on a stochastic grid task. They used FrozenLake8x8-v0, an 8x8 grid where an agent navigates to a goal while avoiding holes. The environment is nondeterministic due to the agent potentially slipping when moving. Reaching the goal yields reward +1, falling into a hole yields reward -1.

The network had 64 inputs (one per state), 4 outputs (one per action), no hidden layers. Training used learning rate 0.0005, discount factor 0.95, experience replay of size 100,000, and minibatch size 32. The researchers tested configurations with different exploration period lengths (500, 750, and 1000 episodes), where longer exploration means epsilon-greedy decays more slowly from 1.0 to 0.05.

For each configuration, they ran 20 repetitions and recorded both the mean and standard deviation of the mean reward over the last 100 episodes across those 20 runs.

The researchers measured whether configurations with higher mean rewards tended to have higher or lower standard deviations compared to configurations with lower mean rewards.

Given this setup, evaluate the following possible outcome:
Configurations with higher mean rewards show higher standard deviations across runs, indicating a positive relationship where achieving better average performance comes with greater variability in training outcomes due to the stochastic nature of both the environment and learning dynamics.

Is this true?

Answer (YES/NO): YES